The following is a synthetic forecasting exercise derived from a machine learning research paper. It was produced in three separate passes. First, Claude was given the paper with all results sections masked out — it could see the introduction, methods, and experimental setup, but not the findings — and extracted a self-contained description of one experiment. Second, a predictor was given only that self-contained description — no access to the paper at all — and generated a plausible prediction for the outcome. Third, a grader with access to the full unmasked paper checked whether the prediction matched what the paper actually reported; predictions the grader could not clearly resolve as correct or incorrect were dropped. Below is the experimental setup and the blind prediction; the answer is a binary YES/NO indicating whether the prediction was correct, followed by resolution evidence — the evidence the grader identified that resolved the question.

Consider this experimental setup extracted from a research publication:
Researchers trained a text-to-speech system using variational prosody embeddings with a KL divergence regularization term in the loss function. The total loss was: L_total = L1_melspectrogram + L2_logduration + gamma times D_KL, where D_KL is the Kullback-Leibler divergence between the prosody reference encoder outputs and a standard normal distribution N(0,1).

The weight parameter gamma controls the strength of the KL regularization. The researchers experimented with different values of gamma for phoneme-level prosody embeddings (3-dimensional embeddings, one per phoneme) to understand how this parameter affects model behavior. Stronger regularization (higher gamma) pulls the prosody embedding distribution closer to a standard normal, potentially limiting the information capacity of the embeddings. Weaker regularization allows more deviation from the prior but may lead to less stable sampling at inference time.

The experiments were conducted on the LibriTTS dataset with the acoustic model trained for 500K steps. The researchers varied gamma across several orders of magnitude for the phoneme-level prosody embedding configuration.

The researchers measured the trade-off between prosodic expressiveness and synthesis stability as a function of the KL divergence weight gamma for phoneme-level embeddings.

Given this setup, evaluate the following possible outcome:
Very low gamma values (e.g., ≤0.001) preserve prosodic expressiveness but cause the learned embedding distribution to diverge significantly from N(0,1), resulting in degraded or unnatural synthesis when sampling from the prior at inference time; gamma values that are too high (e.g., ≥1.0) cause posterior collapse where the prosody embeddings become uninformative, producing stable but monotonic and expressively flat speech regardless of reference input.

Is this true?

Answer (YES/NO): NO